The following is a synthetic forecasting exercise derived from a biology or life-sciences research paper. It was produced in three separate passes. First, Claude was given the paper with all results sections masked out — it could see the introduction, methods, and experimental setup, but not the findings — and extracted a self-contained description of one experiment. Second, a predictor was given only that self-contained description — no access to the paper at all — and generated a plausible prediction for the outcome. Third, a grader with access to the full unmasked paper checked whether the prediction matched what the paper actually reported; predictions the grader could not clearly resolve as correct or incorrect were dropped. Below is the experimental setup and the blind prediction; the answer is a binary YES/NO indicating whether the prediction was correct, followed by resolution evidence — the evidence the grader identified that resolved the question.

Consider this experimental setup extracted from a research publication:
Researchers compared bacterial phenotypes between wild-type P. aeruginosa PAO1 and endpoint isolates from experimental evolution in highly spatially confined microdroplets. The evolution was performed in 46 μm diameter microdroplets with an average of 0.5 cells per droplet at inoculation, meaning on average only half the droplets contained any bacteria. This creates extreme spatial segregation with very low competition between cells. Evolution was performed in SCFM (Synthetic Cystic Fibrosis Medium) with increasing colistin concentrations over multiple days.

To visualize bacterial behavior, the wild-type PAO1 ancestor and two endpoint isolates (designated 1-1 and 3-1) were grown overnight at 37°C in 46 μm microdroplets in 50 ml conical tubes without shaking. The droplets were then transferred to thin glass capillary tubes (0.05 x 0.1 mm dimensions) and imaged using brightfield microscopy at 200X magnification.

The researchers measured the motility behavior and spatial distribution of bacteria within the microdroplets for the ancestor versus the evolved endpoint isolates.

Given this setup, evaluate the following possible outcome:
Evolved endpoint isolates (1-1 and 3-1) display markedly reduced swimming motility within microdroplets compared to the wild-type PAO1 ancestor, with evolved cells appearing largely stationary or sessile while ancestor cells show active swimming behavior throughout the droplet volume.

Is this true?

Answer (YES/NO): YES